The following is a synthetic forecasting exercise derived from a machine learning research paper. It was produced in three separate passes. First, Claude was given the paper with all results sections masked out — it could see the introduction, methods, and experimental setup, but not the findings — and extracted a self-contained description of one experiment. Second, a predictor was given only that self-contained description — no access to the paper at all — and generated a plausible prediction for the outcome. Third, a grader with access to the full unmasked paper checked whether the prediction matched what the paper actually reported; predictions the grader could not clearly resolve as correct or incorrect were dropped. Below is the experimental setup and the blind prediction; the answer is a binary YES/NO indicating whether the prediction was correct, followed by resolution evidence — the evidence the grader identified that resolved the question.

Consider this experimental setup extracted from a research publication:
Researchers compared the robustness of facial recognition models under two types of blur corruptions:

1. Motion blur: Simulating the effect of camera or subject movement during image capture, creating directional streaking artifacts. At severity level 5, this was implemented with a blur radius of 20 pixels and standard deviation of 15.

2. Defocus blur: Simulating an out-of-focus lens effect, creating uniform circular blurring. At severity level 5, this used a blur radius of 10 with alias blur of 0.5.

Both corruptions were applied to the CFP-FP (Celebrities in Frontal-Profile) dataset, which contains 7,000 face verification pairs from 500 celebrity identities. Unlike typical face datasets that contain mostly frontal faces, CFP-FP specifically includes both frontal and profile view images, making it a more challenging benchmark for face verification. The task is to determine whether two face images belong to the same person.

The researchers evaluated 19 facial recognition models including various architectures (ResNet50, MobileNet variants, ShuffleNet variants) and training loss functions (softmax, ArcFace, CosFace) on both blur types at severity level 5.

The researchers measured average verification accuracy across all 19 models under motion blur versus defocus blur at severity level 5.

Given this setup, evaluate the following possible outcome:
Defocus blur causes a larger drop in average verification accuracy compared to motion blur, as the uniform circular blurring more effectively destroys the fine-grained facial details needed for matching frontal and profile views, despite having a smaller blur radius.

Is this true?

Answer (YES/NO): YES